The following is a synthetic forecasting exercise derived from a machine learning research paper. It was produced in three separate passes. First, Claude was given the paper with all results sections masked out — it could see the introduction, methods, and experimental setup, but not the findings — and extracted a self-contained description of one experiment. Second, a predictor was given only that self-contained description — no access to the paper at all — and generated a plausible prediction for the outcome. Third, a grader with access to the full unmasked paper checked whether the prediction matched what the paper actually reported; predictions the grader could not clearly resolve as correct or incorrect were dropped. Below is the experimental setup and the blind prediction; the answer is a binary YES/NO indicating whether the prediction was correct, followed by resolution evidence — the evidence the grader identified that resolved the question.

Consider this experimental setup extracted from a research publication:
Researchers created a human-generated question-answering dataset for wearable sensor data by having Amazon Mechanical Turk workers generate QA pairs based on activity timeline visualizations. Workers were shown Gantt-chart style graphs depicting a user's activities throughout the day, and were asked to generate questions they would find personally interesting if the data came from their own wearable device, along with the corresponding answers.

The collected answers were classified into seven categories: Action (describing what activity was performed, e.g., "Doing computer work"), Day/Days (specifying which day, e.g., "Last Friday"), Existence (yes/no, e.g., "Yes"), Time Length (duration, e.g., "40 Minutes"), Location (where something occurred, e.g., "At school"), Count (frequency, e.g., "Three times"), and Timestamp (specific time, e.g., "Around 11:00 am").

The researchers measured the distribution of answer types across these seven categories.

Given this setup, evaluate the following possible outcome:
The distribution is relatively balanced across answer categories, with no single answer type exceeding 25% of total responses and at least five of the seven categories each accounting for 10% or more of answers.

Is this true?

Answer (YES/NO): NO